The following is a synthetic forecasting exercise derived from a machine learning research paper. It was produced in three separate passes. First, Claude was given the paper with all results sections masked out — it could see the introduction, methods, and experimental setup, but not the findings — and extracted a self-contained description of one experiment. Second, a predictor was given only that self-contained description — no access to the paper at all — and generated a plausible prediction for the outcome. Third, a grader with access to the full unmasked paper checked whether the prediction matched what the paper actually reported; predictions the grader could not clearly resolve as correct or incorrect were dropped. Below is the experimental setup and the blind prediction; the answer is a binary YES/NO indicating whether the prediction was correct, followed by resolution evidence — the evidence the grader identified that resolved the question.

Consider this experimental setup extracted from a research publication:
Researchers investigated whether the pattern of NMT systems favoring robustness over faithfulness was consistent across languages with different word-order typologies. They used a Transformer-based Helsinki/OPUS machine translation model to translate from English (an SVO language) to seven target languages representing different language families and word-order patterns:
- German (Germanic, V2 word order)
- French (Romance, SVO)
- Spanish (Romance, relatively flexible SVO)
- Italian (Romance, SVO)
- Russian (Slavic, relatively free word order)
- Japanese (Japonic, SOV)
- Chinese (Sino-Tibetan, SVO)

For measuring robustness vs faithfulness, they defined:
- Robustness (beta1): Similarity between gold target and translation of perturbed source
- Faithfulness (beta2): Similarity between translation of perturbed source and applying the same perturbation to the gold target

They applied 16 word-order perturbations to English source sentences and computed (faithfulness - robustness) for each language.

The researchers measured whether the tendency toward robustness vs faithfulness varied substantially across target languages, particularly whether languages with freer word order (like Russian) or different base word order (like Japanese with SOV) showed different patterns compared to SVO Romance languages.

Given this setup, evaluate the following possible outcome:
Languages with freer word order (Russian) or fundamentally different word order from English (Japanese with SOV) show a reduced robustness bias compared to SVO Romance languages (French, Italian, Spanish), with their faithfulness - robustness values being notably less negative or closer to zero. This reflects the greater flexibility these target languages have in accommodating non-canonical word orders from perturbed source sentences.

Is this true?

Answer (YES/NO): NO